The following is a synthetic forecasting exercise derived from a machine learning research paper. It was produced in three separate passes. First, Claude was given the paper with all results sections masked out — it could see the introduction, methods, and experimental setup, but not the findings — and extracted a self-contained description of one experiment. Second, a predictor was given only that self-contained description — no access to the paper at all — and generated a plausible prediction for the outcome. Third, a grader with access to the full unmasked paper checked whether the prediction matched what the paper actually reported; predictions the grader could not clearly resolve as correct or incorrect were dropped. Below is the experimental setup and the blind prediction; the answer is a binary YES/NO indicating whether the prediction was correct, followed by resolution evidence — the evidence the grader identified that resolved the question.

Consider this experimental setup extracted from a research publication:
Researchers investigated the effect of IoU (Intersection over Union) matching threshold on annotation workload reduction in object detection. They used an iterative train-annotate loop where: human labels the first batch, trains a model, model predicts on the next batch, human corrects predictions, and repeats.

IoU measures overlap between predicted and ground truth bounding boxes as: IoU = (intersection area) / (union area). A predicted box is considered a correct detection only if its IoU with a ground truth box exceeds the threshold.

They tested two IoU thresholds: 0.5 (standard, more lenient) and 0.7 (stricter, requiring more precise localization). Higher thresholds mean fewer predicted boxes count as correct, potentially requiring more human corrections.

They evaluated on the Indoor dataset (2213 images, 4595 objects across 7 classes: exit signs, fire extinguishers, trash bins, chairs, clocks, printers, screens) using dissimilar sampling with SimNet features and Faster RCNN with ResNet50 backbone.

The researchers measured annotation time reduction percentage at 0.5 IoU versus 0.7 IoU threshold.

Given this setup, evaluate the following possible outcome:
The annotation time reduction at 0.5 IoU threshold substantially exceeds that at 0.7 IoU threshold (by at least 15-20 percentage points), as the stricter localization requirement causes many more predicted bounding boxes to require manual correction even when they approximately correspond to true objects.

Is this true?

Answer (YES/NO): NO